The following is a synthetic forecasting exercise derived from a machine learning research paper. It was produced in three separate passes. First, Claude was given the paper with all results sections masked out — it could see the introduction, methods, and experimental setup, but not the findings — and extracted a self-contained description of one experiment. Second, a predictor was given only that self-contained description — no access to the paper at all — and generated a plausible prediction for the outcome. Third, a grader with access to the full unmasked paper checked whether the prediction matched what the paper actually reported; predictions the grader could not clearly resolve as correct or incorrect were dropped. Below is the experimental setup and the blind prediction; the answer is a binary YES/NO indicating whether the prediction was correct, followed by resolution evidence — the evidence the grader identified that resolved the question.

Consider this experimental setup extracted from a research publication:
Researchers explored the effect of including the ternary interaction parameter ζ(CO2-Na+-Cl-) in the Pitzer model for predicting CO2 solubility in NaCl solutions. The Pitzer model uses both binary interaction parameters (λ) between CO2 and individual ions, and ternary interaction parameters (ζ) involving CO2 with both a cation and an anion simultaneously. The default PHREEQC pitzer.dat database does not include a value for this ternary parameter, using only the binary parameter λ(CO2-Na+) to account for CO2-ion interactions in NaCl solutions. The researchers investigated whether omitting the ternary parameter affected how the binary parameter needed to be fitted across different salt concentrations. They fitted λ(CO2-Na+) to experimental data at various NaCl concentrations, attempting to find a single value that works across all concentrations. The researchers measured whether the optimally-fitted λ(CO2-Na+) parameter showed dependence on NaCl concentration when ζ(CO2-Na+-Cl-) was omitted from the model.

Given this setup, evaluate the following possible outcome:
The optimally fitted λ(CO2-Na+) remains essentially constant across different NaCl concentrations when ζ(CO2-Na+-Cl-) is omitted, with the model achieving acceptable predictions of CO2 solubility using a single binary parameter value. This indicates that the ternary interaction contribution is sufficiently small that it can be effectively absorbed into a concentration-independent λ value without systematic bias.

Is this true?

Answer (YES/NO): NO